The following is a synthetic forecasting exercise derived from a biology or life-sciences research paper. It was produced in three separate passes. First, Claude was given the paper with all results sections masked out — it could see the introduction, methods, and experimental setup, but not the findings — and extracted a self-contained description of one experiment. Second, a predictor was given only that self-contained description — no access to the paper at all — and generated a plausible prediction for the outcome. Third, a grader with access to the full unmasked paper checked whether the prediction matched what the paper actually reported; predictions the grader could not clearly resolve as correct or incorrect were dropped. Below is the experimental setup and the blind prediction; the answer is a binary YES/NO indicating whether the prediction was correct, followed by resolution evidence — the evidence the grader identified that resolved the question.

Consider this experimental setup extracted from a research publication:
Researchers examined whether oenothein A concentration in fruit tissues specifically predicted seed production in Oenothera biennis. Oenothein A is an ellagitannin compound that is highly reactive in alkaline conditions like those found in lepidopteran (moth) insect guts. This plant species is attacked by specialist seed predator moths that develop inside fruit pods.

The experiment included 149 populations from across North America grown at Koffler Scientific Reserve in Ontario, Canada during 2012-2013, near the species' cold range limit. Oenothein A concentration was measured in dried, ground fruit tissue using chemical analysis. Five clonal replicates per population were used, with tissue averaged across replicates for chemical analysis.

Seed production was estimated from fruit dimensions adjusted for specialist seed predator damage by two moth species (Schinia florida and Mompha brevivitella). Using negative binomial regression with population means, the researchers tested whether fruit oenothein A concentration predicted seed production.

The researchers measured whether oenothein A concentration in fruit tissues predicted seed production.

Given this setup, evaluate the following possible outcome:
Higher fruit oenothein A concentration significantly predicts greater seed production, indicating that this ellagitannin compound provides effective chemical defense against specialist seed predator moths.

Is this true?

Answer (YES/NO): YES